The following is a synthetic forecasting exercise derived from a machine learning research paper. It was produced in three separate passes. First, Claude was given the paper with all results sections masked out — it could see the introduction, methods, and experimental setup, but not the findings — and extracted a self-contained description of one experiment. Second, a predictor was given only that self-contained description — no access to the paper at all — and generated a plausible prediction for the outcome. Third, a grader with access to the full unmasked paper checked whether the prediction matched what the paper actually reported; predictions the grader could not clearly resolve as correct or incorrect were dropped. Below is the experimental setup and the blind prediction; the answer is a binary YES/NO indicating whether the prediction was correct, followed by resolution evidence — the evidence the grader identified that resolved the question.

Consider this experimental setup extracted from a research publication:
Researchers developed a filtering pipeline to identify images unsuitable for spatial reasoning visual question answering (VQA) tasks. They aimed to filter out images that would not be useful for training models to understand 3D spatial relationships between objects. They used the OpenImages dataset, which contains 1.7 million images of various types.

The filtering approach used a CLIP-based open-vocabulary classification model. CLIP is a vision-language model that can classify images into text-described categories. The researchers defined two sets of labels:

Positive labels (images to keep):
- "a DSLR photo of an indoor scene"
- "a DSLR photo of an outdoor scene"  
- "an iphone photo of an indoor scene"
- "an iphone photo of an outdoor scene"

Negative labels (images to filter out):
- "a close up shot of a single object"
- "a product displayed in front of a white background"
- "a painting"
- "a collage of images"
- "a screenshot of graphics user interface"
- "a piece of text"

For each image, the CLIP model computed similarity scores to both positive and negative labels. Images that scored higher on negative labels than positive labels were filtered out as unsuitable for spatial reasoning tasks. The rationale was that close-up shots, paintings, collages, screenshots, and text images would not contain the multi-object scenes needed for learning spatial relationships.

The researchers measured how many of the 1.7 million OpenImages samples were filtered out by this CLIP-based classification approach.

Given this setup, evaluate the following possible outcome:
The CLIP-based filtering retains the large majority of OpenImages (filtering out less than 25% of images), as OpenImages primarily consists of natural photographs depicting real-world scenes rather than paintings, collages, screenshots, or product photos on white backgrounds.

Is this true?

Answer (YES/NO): NO